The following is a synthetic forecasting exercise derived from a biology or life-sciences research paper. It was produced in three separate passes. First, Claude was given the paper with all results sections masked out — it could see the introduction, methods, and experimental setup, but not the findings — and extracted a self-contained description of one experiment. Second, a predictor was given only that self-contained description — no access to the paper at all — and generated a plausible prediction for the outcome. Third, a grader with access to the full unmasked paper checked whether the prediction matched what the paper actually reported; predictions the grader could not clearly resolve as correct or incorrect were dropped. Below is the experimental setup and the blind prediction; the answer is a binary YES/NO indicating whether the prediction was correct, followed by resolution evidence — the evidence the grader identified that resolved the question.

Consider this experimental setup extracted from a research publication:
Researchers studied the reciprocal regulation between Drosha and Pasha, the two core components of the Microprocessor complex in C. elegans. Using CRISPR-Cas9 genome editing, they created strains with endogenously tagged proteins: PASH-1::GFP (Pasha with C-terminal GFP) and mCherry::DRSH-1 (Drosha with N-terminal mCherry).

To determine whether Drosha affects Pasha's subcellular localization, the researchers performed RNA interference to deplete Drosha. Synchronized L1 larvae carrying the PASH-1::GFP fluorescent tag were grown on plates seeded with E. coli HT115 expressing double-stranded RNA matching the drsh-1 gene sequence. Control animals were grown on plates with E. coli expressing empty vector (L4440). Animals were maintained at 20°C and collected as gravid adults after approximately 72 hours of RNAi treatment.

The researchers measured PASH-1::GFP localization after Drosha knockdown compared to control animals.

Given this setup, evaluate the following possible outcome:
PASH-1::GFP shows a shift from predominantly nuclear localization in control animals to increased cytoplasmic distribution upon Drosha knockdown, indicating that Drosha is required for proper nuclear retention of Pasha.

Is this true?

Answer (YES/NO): YES